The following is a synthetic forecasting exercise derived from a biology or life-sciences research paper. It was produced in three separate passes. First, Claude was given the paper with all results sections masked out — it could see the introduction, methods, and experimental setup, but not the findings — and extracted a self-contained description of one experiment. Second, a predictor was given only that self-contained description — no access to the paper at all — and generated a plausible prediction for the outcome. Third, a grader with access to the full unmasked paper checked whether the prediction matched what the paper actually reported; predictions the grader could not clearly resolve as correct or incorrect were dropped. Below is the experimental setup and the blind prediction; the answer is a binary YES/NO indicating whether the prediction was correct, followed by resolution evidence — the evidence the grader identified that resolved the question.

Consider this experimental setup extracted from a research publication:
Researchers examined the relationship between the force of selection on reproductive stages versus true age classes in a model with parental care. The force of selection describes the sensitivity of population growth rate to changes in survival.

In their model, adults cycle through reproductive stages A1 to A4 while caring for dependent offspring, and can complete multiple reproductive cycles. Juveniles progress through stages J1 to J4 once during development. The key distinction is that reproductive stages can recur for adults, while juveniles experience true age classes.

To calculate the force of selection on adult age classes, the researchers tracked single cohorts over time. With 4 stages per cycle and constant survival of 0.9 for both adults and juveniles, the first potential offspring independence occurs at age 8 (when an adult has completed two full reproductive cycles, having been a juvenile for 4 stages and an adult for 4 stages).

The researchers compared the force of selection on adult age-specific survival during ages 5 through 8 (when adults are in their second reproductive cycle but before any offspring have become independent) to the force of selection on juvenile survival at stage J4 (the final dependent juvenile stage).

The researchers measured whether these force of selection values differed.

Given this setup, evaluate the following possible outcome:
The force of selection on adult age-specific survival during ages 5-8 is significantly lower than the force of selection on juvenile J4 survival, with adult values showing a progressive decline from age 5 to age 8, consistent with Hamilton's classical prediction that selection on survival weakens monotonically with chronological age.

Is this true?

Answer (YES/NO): NO